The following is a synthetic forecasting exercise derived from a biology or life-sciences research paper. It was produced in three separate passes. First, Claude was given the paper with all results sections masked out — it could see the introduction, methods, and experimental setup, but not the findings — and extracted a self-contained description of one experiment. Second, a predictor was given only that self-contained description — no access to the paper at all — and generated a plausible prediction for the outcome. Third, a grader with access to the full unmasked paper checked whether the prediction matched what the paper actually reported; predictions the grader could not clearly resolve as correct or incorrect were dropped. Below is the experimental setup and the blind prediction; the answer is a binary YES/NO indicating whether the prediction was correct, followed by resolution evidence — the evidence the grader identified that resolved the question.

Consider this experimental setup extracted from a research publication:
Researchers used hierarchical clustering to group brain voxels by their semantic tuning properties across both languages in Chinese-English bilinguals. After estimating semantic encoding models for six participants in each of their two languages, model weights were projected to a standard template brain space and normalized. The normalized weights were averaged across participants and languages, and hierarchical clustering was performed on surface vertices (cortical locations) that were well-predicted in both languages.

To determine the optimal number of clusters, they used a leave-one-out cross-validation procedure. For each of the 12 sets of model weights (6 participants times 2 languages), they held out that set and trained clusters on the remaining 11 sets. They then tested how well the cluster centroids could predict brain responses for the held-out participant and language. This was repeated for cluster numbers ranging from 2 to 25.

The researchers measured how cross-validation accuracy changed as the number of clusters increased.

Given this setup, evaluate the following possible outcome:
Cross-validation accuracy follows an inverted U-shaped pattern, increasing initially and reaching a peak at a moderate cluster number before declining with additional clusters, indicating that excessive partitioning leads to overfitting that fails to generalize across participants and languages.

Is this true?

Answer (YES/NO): NO